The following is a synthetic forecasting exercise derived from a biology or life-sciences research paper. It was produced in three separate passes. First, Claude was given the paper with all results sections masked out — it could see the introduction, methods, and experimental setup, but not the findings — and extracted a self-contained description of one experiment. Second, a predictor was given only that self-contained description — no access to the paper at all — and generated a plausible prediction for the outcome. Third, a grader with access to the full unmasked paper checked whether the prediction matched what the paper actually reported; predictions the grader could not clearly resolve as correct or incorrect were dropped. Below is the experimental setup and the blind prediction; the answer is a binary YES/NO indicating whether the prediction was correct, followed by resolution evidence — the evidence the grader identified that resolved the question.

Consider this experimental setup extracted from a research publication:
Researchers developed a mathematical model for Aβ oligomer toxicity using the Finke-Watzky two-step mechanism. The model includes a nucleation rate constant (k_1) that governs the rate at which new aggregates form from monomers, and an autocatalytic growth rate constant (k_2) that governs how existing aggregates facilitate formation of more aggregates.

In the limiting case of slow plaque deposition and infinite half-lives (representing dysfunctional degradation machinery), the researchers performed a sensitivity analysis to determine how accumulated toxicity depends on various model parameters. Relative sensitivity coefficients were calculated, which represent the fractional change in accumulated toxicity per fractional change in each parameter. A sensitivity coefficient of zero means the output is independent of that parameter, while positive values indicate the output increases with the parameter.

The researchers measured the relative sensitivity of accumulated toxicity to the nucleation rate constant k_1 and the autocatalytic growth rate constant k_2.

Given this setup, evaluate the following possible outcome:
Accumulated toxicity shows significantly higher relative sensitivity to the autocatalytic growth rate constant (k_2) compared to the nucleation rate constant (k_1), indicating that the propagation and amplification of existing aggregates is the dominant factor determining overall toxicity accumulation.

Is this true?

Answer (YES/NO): NO